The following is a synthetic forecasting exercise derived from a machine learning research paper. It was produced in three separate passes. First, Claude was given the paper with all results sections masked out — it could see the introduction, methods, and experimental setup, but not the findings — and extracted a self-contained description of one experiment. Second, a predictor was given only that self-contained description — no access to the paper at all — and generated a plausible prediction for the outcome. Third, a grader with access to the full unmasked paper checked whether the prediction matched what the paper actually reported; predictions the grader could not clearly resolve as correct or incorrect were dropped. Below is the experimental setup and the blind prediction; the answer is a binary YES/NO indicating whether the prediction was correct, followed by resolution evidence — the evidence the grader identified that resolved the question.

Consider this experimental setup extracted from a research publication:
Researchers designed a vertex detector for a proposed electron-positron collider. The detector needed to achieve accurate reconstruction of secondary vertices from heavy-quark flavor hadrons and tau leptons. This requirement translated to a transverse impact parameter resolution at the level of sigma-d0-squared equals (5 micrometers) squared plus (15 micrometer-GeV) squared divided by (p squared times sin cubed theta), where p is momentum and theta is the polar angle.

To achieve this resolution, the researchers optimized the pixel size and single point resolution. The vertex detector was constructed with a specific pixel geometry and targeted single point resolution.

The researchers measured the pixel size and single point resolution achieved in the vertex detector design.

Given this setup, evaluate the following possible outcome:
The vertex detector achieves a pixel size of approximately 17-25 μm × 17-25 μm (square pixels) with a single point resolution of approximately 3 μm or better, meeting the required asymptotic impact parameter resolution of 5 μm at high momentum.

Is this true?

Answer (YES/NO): YES